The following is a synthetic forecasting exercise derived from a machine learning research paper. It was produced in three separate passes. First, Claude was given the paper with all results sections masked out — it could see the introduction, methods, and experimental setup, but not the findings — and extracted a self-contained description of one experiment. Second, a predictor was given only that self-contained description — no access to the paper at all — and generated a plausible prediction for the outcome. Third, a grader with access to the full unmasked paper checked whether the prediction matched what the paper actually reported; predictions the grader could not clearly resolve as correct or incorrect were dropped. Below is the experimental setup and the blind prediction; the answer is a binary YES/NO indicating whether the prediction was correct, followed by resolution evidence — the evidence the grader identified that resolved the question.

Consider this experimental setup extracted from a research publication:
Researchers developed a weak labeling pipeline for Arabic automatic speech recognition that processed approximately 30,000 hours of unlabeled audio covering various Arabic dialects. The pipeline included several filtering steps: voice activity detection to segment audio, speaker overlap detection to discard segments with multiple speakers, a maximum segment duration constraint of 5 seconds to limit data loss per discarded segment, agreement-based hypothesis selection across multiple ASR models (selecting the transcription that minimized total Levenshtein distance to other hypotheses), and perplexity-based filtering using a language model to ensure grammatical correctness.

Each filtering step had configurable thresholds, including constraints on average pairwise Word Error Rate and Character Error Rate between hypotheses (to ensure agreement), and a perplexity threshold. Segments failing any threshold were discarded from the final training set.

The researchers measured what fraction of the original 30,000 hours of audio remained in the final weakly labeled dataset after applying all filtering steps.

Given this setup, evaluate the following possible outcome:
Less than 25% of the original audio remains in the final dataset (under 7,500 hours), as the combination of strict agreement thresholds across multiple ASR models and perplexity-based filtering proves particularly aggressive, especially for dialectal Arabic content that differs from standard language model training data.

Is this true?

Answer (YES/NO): NO